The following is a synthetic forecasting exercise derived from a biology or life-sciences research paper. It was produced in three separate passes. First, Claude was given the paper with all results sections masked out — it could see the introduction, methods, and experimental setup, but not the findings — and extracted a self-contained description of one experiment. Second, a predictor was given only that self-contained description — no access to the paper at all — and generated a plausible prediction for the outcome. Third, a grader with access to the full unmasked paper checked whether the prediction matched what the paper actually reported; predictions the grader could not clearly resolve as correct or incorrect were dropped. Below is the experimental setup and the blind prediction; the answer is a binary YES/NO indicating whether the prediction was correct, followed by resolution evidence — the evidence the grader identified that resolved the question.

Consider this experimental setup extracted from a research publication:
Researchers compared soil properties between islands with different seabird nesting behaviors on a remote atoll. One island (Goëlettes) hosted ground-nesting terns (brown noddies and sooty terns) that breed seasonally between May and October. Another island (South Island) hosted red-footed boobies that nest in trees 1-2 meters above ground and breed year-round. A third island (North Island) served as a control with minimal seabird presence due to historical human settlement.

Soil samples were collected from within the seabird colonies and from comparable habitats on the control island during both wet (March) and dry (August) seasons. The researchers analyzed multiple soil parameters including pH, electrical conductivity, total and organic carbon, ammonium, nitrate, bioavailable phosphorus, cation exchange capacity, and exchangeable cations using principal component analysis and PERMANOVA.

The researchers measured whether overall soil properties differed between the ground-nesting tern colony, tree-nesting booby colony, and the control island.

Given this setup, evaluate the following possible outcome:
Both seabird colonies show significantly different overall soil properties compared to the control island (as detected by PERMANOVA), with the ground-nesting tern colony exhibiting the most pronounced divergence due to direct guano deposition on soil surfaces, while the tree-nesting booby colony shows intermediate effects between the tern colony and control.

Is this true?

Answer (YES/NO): NO